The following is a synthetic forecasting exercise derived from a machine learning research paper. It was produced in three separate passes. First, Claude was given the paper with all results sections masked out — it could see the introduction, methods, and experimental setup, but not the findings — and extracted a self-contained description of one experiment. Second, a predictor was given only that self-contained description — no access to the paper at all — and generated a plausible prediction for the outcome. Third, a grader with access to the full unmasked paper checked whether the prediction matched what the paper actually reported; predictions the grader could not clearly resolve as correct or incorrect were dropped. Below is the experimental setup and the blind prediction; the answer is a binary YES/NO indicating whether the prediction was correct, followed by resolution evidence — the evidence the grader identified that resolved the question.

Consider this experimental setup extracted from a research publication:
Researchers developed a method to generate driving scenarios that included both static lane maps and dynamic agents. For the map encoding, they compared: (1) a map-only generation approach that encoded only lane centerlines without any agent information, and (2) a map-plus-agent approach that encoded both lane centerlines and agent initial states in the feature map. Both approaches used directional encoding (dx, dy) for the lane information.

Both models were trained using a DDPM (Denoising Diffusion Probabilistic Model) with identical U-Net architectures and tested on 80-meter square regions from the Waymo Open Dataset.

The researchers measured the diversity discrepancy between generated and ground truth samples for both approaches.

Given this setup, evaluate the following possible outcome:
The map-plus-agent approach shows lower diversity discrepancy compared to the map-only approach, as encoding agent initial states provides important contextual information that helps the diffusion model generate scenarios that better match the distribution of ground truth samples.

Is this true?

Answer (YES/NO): YES